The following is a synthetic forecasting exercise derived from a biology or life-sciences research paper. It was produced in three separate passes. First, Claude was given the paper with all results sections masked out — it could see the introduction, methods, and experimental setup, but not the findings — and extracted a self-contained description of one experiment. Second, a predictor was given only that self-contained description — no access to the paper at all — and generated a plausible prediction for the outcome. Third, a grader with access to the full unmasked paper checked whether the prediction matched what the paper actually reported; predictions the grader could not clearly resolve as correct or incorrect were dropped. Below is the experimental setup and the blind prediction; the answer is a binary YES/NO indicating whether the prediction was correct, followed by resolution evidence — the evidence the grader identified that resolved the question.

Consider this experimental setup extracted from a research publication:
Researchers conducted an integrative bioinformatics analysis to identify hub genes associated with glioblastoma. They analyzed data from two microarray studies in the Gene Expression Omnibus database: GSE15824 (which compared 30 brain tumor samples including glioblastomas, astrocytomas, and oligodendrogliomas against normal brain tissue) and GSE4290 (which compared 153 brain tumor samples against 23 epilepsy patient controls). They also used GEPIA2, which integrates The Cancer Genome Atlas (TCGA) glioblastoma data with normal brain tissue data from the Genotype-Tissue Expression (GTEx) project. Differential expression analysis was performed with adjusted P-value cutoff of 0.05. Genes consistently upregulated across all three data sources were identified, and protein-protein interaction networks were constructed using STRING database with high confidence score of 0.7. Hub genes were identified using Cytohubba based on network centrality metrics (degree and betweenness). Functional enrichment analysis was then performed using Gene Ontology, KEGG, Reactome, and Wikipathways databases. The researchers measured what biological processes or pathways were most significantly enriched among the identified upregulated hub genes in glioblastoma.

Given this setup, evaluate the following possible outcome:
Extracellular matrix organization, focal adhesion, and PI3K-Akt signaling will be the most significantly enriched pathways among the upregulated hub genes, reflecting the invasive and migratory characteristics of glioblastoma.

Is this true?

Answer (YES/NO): NO